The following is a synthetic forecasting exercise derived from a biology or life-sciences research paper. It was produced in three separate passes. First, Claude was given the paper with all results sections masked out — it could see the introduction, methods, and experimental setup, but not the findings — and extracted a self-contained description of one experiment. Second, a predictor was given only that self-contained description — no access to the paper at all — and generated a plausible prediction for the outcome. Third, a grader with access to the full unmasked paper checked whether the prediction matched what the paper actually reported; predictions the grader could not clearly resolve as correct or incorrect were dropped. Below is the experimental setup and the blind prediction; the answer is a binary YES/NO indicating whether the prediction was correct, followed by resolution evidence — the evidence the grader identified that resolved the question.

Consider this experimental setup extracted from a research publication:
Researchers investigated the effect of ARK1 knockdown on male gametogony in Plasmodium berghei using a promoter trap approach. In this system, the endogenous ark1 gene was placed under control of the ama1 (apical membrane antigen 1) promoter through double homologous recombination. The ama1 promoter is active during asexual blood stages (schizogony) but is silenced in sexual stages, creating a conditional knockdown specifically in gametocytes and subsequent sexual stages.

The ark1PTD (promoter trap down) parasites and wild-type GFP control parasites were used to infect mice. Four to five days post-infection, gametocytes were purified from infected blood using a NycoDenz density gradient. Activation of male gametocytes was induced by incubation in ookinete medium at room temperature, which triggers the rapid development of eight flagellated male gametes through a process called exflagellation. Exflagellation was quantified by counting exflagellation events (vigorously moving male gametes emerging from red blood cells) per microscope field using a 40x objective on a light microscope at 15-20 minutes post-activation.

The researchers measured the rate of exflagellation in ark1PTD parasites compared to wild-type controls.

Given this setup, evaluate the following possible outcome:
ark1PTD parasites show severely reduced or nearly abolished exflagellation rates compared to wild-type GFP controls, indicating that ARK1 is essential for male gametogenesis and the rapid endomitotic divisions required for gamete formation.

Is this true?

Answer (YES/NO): YES